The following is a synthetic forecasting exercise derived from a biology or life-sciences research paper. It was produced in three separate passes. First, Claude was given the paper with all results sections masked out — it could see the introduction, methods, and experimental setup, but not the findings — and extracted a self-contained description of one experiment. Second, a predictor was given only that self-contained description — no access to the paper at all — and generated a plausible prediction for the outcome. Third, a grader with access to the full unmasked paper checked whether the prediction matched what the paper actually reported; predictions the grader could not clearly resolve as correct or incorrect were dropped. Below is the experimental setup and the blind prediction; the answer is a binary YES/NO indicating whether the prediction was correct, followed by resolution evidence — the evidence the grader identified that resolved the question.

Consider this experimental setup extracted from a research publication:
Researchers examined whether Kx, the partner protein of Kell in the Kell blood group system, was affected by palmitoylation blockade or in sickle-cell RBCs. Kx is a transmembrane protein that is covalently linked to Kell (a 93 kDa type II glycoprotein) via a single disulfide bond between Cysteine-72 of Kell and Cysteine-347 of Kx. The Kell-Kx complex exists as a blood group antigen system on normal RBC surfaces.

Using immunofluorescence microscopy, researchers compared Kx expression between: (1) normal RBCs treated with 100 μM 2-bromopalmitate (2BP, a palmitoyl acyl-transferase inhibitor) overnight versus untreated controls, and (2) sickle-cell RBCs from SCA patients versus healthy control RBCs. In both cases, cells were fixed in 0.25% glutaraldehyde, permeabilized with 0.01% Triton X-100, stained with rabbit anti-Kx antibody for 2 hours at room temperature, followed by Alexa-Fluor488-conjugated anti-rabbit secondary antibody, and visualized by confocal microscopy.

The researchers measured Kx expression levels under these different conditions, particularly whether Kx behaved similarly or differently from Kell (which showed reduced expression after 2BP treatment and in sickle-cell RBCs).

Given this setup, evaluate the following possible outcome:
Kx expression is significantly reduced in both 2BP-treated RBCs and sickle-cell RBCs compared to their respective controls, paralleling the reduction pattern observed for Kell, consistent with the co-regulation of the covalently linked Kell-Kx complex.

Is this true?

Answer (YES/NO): NO